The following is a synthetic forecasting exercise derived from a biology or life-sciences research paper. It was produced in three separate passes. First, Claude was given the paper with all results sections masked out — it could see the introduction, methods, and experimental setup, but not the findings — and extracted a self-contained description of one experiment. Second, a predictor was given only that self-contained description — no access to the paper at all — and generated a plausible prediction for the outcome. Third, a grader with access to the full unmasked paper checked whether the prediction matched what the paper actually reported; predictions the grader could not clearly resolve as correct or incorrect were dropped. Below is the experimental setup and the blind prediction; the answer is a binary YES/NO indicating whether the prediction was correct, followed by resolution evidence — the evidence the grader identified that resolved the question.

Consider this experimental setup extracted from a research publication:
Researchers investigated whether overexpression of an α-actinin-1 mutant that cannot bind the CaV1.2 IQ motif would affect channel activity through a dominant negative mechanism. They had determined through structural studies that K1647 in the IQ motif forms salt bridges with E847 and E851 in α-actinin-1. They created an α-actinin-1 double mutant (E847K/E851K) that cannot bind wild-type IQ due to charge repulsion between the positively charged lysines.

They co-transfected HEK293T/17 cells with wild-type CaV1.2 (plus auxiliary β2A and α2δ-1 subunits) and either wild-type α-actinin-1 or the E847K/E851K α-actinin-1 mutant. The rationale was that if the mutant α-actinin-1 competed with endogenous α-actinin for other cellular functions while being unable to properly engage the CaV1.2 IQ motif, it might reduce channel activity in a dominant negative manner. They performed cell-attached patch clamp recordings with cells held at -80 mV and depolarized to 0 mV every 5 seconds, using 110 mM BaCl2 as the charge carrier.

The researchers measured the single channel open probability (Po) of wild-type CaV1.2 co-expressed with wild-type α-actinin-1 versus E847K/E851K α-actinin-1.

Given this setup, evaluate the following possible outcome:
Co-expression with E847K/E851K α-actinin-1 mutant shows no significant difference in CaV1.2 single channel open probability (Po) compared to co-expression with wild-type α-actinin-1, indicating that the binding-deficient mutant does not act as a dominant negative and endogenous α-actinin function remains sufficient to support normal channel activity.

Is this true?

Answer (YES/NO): NO